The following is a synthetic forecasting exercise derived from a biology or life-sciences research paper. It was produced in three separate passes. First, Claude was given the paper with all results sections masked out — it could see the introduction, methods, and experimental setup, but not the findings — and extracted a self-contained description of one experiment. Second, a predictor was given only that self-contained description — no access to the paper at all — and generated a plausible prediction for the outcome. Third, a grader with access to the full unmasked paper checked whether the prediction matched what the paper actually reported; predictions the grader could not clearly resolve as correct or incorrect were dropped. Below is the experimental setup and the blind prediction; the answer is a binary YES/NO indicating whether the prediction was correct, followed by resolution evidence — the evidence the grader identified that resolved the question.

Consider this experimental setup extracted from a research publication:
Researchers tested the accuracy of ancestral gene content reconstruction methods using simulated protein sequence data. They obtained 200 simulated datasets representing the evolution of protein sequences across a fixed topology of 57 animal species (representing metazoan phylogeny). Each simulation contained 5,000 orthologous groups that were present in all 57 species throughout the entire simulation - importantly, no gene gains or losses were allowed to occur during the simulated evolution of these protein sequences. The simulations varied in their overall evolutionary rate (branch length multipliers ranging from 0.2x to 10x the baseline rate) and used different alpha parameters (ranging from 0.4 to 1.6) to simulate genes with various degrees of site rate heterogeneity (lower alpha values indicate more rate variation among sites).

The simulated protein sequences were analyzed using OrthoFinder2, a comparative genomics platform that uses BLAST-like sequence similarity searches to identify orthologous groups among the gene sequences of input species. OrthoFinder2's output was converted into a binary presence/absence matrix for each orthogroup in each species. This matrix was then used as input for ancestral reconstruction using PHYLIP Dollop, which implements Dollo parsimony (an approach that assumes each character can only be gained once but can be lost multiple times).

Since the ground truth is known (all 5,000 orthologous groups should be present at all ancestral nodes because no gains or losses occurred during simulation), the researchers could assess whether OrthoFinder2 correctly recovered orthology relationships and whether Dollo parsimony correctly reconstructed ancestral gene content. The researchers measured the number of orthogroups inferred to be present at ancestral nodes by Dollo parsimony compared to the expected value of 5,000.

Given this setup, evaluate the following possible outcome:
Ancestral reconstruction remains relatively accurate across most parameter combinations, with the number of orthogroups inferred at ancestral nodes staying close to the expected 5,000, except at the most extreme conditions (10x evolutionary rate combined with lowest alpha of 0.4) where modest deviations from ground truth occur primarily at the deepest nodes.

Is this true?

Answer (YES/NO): NO